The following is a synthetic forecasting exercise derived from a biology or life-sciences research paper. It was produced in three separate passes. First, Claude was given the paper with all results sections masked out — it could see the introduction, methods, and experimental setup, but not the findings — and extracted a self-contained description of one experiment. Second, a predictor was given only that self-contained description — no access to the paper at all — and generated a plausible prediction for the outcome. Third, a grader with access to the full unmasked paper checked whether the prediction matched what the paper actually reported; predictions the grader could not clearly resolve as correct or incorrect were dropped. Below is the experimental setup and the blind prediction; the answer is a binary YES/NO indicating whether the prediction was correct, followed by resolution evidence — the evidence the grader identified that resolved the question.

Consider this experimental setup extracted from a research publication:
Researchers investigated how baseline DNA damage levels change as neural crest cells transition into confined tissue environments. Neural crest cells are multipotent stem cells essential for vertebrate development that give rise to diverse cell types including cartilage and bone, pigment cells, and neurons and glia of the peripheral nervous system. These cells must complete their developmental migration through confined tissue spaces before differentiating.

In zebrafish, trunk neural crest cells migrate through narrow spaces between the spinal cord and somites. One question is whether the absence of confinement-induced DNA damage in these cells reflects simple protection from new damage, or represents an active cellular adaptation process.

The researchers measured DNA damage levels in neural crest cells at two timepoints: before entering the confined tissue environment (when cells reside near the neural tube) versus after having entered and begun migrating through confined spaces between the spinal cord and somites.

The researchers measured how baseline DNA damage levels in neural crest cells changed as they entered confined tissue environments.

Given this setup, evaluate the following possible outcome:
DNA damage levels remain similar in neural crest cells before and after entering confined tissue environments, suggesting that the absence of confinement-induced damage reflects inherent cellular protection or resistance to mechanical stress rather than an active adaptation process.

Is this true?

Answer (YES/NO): NO